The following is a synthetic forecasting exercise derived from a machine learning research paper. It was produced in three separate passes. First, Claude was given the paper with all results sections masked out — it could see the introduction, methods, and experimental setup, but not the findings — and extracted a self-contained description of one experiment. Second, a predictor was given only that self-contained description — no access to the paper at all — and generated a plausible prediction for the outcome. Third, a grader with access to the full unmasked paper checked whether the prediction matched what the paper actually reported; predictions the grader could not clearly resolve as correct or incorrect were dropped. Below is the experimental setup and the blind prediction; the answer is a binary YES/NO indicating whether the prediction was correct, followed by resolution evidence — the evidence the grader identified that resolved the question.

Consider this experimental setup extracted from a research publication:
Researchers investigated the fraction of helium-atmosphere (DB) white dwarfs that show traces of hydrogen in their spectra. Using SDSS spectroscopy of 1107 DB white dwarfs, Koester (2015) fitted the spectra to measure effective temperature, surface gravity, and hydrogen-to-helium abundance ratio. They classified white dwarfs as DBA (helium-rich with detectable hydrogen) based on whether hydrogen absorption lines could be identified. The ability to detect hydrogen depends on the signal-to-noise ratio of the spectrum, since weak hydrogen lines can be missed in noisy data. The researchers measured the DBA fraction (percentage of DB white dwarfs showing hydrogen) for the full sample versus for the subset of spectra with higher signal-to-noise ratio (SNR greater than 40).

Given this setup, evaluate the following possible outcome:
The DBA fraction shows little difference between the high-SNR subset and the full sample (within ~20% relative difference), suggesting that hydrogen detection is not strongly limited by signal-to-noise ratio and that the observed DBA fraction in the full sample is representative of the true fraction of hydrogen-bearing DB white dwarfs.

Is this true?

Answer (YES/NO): NO